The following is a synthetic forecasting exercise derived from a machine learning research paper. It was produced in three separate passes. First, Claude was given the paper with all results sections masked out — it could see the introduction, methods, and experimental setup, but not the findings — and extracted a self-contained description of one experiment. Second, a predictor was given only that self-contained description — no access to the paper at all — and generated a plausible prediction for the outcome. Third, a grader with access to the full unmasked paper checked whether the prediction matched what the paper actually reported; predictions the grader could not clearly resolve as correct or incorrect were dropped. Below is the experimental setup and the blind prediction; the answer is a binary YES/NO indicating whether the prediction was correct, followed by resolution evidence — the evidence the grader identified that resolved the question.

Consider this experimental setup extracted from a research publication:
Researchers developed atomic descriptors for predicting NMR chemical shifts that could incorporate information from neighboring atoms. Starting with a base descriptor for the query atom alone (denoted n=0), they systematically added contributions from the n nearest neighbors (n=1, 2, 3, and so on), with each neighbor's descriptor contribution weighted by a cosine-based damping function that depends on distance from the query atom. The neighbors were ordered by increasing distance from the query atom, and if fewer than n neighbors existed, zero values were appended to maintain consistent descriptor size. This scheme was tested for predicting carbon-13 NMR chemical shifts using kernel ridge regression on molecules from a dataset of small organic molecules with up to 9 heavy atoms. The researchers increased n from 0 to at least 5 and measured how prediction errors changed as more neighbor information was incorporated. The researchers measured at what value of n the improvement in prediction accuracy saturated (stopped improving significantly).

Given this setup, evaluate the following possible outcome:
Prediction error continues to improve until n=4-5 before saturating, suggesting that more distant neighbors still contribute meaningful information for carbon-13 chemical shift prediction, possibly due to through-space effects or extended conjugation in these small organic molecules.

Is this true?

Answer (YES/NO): YES